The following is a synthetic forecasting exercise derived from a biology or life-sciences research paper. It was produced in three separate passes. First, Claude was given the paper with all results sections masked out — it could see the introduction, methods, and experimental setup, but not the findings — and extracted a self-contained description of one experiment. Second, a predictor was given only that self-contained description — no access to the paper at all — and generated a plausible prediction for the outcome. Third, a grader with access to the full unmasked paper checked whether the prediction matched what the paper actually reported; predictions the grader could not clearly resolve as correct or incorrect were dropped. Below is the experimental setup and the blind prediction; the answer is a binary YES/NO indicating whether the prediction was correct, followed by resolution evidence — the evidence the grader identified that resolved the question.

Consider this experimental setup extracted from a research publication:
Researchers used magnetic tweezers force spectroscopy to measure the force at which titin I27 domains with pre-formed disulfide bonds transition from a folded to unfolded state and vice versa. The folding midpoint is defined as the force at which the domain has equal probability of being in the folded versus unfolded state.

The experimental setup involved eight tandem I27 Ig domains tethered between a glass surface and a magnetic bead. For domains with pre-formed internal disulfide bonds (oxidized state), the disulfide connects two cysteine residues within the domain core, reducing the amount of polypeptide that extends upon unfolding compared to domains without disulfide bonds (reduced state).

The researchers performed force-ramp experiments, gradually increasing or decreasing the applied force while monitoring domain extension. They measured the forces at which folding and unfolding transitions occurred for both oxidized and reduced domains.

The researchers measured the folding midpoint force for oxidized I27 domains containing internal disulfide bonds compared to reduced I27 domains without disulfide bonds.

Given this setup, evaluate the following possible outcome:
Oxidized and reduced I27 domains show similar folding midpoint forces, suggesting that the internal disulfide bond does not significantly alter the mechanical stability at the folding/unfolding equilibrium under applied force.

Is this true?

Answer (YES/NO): NO